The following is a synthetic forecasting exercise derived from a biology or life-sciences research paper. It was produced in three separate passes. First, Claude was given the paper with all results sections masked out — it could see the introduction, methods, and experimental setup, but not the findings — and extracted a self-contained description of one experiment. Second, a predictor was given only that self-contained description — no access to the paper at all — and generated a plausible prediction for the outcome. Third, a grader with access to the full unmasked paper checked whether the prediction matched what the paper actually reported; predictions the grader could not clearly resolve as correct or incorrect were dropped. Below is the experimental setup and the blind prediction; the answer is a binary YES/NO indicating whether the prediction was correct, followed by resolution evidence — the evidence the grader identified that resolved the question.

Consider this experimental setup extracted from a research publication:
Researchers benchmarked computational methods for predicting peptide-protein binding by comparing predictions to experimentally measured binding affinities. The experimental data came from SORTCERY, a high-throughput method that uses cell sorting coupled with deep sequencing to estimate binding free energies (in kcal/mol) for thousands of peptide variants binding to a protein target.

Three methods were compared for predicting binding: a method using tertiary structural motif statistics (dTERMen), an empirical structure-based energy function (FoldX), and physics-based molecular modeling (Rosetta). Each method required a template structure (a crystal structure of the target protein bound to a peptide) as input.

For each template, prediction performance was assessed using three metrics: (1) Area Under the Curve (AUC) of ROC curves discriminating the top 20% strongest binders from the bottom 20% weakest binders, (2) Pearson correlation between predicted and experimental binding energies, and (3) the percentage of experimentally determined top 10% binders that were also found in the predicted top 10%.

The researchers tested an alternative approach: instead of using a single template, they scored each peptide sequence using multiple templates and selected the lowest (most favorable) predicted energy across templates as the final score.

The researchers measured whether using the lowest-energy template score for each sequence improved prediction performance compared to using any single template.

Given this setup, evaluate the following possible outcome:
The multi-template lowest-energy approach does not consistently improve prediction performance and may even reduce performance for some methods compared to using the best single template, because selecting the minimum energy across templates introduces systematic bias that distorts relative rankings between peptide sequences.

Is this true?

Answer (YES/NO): NO